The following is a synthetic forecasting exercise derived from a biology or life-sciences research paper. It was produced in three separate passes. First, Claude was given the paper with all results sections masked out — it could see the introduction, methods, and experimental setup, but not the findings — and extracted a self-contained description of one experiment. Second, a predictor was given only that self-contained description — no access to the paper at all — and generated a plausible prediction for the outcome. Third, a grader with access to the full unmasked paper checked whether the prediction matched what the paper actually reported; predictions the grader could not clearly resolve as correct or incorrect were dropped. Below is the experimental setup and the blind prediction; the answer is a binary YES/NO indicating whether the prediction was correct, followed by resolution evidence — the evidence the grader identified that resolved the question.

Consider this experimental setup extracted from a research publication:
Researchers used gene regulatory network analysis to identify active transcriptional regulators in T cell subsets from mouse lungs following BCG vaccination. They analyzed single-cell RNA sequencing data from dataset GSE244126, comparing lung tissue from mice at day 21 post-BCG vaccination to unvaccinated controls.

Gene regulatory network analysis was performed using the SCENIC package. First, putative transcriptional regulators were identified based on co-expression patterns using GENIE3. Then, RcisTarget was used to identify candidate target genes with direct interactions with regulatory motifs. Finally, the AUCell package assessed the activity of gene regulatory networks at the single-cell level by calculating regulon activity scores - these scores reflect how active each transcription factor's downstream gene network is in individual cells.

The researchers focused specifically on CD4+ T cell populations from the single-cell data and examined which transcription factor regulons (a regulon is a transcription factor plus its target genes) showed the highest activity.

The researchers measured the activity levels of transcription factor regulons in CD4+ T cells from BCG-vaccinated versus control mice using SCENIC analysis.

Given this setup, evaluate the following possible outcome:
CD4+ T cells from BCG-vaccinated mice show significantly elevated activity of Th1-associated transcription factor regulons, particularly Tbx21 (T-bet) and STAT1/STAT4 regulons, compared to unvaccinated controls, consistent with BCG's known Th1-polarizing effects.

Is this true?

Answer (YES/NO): NO